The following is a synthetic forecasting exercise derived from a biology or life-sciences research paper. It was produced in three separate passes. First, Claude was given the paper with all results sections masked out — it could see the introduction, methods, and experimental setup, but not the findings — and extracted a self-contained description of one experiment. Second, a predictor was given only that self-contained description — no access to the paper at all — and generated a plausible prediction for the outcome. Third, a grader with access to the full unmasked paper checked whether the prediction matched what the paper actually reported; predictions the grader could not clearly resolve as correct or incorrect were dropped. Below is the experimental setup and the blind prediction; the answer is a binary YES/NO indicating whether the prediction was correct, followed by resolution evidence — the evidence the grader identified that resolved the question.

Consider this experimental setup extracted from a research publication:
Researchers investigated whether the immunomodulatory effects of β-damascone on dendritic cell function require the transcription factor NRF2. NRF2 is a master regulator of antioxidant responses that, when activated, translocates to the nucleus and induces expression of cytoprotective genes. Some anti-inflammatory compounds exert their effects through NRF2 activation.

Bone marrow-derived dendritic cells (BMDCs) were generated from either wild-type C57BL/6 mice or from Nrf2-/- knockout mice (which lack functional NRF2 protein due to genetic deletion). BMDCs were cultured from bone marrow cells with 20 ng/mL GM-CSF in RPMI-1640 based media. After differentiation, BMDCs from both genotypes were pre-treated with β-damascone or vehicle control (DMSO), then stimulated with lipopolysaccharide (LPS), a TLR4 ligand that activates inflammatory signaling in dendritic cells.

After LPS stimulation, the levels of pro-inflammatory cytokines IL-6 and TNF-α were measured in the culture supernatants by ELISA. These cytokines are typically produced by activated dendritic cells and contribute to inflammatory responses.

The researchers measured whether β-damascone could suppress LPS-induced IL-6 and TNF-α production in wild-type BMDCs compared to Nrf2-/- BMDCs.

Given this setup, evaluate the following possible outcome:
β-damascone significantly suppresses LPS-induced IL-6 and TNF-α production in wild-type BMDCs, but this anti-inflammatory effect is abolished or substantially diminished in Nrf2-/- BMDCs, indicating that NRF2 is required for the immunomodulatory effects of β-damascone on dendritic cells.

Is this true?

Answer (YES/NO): NO